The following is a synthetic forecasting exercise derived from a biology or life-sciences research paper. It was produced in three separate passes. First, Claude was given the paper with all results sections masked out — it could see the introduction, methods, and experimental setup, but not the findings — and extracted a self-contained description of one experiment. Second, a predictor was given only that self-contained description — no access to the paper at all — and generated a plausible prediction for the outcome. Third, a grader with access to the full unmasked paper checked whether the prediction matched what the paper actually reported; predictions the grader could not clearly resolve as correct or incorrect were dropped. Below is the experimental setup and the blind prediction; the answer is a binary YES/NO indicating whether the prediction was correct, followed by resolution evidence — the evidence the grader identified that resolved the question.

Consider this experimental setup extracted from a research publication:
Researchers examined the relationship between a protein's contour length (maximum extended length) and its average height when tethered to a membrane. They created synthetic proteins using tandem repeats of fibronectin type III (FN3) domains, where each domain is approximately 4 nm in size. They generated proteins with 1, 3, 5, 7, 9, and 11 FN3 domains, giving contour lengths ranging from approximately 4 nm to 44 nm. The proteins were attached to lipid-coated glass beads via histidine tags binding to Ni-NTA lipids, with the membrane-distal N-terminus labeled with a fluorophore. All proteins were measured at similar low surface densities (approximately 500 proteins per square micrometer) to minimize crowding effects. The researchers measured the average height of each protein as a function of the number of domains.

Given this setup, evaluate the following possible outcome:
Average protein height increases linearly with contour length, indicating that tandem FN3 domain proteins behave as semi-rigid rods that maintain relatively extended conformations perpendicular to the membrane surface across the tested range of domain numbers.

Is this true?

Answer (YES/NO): NO